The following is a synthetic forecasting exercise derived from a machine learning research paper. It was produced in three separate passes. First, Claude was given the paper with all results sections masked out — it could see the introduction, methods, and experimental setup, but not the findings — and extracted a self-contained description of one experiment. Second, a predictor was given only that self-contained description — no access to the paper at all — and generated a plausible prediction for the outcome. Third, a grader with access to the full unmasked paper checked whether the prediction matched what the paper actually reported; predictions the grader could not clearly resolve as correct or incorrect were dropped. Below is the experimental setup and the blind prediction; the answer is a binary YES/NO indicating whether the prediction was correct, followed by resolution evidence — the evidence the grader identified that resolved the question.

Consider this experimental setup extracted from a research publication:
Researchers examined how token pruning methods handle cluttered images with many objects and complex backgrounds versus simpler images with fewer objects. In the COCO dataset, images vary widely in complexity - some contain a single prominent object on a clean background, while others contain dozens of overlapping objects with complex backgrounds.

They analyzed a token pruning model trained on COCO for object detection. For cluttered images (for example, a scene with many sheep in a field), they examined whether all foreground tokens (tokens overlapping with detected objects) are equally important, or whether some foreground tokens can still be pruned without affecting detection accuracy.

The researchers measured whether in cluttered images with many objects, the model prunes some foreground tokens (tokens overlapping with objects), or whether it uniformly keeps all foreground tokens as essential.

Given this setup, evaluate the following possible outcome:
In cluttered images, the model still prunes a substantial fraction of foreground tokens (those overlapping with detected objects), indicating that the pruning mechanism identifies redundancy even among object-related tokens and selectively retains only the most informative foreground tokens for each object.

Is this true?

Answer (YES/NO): YES